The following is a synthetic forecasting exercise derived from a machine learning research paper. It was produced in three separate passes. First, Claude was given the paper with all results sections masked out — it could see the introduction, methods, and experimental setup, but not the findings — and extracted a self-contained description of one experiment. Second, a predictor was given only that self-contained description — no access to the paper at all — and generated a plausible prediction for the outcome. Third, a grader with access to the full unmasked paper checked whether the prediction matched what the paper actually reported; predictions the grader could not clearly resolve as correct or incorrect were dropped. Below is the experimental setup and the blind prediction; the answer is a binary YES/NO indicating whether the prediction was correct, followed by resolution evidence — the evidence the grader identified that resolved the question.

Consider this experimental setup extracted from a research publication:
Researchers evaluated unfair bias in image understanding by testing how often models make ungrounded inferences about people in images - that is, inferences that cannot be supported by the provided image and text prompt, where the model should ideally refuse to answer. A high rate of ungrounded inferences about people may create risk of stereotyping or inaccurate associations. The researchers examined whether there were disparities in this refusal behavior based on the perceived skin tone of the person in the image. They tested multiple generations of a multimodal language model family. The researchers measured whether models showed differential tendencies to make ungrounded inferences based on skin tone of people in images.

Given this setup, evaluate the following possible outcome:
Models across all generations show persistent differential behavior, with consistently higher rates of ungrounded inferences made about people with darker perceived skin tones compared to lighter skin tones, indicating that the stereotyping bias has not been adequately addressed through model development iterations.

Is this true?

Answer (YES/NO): NO